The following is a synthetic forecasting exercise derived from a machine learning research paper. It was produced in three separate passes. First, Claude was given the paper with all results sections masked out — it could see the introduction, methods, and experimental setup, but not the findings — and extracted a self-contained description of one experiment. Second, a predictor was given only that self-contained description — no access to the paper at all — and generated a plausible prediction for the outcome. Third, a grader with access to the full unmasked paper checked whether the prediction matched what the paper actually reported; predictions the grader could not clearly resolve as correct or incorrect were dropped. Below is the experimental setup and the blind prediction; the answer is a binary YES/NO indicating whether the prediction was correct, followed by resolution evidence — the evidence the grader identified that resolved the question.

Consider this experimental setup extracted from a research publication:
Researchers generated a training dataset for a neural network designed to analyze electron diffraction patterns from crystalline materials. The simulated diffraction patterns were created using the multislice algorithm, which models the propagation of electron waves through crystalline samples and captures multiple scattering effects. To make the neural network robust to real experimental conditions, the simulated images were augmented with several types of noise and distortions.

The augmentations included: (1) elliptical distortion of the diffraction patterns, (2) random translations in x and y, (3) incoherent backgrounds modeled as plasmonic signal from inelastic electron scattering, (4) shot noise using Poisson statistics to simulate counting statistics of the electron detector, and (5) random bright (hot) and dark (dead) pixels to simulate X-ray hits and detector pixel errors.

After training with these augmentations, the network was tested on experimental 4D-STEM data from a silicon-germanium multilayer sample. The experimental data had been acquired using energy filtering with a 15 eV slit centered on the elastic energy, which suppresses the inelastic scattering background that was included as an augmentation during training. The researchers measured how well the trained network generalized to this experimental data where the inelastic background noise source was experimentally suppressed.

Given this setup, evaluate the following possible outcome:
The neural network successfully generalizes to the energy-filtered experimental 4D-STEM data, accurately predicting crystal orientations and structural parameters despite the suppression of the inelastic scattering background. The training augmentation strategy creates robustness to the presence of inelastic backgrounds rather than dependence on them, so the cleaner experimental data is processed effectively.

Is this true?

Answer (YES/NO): YES